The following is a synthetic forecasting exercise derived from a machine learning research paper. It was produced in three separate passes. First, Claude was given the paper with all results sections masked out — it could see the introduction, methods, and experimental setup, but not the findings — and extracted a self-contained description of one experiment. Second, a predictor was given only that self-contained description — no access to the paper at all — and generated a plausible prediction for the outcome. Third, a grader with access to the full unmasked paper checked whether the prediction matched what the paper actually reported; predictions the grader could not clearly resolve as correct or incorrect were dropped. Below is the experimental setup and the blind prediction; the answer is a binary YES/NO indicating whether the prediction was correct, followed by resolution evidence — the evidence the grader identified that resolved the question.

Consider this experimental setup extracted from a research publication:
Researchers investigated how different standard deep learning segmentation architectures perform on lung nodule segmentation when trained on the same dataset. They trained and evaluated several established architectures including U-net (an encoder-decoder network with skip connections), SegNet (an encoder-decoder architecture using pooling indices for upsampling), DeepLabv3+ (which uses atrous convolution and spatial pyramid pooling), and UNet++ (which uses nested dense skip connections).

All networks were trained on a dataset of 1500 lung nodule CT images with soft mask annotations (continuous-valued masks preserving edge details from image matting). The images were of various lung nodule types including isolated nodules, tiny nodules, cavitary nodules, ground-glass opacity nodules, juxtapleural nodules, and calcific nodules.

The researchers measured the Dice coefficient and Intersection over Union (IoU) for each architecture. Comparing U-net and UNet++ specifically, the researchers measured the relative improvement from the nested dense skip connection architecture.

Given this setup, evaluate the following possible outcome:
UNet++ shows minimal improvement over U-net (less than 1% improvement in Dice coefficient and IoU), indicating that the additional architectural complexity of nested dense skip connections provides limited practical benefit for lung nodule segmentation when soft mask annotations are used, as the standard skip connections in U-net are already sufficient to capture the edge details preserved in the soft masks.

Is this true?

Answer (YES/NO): NO